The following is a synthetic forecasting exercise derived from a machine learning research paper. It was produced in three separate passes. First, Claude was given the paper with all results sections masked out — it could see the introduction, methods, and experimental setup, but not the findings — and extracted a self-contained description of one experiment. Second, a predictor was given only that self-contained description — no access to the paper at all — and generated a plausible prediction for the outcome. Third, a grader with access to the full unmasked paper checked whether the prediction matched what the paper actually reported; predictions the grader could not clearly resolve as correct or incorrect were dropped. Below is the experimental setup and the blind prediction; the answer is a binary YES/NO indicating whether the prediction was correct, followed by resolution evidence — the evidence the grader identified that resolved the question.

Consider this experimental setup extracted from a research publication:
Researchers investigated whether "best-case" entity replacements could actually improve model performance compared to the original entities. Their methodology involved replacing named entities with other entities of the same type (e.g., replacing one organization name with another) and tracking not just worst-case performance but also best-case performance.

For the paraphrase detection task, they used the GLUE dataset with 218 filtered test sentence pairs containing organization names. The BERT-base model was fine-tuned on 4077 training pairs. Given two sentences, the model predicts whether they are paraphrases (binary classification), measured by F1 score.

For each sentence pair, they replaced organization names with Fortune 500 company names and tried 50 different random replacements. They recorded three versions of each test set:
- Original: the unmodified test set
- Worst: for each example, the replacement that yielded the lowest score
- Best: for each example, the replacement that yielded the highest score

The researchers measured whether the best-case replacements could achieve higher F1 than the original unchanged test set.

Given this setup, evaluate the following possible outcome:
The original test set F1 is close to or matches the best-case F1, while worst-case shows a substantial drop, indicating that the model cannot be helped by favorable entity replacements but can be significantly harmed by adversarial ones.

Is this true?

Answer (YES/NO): NO